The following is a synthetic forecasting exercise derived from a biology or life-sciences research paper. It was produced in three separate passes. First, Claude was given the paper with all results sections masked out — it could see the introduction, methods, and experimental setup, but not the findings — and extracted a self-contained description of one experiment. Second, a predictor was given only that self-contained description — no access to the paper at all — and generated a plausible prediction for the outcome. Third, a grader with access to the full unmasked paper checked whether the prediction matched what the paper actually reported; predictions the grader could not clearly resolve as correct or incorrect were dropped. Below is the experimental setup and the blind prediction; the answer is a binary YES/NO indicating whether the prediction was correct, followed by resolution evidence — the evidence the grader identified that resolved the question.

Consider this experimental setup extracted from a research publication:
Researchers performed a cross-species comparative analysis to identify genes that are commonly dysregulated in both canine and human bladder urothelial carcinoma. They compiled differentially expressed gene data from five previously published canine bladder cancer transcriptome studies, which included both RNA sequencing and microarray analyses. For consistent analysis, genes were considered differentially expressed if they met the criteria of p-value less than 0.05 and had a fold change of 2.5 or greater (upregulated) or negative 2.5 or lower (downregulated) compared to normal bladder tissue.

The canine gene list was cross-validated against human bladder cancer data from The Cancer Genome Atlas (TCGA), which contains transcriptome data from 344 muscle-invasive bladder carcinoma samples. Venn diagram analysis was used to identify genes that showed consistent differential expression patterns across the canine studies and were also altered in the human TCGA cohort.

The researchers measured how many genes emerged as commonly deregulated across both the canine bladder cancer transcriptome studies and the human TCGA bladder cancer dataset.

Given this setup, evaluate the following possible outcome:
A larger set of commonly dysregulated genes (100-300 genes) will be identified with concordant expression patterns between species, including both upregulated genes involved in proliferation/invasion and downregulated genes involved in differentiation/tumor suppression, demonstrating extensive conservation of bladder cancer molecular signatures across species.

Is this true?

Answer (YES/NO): NO